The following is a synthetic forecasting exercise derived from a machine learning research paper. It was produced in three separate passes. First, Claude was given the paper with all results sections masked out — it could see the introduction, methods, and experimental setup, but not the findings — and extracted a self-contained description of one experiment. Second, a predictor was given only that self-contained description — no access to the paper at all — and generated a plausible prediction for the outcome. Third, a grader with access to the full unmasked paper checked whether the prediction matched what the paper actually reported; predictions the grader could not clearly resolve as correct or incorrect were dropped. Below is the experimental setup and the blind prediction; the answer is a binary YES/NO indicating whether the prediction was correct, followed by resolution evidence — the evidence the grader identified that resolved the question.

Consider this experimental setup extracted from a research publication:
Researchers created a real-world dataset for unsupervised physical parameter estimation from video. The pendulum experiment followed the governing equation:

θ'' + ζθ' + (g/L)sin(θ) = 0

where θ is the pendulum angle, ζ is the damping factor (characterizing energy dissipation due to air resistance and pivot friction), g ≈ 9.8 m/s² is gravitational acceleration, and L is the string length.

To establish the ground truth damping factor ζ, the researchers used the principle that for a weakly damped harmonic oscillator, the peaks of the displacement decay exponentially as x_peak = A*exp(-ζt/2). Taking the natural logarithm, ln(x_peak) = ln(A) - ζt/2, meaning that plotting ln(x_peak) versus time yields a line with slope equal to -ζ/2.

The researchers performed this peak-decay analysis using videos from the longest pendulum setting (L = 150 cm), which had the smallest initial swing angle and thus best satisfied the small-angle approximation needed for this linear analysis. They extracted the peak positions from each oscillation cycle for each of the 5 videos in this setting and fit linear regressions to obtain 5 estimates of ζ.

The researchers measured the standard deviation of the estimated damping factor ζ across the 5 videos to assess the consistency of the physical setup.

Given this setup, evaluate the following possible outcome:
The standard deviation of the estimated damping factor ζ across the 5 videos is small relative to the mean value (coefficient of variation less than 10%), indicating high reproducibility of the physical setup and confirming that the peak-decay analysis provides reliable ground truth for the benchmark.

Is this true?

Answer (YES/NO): NO